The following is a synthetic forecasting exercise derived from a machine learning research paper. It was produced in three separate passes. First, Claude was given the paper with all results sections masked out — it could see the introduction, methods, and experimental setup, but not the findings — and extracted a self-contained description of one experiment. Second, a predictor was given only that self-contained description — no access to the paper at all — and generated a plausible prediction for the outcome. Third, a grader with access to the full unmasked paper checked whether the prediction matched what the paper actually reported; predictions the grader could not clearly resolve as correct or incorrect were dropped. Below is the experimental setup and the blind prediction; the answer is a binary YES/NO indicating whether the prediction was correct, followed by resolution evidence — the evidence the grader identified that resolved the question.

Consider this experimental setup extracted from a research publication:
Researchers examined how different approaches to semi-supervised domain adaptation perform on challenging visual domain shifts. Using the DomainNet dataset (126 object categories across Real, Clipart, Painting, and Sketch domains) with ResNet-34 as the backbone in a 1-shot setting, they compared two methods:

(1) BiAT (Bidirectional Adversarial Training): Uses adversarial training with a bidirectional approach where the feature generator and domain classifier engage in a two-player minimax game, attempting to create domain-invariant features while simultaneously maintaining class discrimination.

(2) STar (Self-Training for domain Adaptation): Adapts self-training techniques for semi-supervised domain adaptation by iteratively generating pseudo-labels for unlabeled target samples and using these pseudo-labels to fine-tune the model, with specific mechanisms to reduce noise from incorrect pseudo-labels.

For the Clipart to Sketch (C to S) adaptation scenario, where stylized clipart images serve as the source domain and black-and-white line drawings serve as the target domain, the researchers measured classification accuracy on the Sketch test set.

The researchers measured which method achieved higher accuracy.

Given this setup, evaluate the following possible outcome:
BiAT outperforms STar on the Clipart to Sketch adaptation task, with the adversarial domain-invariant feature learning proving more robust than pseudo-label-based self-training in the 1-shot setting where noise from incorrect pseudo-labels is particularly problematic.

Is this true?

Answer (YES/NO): NO